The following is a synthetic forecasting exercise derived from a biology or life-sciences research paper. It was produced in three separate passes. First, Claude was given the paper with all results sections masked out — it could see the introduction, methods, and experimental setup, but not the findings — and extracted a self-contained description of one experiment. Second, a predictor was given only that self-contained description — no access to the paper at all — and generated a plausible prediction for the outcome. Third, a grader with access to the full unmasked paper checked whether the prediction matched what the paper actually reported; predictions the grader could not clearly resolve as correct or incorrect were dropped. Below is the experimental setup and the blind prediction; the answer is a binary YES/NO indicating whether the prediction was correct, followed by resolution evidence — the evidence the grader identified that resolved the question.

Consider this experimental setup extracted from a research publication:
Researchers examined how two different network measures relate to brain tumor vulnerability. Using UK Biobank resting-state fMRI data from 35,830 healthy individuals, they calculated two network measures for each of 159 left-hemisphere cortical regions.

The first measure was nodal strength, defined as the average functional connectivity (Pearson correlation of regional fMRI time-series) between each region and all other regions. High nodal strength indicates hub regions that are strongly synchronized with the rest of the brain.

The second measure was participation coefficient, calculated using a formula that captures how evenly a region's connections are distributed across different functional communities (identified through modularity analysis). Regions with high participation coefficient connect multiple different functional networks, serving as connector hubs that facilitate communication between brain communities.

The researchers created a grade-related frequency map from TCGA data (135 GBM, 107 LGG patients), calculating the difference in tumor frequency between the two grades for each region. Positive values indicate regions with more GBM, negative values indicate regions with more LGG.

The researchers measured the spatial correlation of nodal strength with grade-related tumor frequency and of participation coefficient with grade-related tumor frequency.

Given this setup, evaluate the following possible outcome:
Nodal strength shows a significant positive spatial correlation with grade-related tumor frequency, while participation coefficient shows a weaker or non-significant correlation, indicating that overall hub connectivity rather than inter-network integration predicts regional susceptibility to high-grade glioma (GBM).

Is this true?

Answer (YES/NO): NO